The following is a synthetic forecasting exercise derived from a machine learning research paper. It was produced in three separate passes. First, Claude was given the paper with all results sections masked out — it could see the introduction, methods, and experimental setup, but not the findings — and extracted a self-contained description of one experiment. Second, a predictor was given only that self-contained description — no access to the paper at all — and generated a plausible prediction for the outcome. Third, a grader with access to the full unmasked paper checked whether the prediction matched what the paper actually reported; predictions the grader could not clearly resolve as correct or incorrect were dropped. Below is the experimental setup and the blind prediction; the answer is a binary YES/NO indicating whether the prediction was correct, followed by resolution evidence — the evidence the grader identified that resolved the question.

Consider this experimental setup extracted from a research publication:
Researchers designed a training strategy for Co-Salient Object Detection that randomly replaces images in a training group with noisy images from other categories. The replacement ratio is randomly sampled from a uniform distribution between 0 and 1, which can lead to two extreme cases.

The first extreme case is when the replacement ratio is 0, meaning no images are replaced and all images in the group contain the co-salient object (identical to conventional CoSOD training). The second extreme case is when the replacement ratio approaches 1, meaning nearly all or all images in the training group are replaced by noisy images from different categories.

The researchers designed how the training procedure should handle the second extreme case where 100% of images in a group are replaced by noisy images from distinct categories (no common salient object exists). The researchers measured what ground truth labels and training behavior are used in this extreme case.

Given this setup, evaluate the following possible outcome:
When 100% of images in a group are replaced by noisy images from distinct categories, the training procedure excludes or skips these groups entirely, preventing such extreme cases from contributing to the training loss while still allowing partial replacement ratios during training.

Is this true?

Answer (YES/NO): NO